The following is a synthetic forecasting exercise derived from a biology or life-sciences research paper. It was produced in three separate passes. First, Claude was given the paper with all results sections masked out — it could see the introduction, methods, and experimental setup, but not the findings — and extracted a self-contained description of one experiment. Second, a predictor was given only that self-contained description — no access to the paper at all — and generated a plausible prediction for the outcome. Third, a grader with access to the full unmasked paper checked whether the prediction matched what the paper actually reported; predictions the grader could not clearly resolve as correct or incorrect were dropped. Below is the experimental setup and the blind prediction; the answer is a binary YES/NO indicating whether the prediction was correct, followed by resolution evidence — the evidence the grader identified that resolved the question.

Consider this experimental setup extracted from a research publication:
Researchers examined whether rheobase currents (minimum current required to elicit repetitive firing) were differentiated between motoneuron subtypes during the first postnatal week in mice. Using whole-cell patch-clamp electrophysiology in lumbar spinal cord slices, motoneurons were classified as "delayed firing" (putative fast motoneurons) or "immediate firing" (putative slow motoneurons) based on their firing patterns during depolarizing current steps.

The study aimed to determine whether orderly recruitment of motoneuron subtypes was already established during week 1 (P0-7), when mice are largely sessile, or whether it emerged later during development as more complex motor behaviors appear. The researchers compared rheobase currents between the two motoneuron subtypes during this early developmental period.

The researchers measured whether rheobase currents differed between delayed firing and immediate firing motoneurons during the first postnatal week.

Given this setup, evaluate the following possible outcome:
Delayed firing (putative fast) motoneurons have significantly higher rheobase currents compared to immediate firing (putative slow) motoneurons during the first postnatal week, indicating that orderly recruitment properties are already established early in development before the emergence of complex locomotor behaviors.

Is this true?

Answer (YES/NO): NO